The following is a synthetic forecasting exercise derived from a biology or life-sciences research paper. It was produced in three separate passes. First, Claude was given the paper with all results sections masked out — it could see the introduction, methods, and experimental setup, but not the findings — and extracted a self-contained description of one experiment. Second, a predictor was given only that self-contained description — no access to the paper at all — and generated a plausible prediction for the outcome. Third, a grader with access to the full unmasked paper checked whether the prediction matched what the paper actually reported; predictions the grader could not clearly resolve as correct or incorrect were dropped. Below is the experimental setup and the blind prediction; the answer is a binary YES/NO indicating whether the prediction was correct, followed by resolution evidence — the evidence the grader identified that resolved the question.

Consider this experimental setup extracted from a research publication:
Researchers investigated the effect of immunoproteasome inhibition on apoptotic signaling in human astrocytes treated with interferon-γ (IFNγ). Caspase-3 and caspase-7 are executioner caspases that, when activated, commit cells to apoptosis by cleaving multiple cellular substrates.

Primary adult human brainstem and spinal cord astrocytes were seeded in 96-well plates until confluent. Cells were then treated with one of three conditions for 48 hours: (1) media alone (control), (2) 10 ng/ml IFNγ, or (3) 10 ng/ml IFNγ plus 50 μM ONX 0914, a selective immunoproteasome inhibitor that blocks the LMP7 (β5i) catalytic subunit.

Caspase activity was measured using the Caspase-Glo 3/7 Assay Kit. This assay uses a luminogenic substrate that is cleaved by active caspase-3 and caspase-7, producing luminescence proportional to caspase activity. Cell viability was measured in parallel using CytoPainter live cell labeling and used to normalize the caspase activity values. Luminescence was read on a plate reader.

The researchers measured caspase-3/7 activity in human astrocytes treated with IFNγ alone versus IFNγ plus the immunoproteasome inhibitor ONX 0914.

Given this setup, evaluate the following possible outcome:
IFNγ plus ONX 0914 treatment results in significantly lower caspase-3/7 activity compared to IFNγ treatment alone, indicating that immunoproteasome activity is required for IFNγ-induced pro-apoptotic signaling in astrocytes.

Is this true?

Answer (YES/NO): NO